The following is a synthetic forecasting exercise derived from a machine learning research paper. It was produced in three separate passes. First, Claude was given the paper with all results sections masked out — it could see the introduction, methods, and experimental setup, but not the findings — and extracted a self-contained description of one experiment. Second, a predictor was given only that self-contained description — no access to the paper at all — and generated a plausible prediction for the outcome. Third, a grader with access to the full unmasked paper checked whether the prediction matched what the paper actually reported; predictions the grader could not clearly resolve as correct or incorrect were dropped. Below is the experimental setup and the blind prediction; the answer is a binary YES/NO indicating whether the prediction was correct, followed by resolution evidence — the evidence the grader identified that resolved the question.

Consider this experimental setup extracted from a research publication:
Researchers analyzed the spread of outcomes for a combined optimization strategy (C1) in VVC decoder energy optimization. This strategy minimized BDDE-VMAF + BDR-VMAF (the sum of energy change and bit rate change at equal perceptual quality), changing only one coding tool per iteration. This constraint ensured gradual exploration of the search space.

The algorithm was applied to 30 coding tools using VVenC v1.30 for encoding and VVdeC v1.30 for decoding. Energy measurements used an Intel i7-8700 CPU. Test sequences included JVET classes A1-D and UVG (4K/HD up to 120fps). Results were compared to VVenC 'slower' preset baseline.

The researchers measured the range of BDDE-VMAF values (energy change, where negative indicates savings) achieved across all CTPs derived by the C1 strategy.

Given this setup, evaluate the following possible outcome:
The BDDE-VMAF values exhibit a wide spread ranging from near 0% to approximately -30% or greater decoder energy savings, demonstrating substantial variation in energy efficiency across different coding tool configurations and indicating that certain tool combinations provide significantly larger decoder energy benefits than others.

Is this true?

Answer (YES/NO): YES